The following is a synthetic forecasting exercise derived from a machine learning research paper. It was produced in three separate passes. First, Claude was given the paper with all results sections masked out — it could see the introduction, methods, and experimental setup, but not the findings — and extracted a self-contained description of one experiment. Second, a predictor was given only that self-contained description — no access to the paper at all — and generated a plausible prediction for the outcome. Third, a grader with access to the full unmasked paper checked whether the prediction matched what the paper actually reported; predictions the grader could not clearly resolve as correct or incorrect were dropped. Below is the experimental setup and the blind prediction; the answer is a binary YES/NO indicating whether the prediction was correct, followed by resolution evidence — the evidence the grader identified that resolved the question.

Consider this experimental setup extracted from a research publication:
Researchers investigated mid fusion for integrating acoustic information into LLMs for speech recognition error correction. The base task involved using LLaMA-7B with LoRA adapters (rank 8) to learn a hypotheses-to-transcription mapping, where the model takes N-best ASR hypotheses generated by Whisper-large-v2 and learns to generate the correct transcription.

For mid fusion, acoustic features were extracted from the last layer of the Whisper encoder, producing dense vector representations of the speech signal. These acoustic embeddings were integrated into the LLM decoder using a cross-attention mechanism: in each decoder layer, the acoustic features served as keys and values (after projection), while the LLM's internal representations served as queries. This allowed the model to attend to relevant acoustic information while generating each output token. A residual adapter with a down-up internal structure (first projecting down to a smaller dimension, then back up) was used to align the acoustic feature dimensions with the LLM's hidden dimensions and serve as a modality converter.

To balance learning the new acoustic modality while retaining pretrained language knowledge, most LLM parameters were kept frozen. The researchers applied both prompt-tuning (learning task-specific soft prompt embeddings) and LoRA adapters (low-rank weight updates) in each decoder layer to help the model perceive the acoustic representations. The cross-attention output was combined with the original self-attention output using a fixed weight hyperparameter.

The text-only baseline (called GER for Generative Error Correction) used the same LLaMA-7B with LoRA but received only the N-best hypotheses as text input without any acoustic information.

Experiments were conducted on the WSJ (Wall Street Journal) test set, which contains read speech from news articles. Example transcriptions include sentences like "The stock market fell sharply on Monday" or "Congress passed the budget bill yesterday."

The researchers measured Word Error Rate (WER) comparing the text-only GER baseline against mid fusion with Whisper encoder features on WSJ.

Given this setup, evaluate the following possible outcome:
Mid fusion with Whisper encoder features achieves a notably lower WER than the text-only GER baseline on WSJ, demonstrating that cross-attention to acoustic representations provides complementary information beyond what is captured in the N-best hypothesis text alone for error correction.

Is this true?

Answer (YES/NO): YES